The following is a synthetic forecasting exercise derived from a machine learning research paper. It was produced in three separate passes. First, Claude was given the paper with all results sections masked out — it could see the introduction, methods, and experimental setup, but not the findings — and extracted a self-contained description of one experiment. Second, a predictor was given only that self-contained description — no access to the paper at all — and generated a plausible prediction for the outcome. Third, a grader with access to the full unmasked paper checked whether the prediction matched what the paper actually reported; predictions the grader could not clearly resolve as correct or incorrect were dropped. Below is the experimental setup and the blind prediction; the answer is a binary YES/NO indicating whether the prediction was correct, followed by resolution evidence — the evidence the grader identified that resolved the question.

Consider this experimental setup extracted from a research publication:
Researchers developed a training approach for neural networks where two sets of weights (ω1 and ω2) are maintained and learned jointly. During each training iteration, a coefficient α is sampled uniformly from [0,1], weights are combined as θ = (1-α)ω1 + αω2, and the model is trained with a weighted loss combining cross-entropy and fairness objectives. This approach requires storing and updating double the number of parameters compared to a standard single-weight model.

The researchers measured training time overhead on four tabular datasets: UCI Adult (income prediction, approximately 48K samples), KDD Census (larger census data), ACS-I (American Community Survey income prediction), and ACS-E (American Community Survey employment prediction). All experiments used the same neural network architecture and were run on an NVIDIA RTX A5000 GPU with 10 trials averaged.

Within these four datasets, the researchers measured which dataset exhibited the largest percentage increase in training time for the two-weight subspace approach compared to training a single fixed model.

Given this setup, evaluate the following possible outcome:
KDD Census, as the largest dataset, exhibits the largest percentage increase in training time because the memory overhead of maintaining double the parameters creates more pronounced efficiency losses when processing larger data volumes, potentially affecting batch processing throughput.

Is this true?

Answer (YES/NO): NO